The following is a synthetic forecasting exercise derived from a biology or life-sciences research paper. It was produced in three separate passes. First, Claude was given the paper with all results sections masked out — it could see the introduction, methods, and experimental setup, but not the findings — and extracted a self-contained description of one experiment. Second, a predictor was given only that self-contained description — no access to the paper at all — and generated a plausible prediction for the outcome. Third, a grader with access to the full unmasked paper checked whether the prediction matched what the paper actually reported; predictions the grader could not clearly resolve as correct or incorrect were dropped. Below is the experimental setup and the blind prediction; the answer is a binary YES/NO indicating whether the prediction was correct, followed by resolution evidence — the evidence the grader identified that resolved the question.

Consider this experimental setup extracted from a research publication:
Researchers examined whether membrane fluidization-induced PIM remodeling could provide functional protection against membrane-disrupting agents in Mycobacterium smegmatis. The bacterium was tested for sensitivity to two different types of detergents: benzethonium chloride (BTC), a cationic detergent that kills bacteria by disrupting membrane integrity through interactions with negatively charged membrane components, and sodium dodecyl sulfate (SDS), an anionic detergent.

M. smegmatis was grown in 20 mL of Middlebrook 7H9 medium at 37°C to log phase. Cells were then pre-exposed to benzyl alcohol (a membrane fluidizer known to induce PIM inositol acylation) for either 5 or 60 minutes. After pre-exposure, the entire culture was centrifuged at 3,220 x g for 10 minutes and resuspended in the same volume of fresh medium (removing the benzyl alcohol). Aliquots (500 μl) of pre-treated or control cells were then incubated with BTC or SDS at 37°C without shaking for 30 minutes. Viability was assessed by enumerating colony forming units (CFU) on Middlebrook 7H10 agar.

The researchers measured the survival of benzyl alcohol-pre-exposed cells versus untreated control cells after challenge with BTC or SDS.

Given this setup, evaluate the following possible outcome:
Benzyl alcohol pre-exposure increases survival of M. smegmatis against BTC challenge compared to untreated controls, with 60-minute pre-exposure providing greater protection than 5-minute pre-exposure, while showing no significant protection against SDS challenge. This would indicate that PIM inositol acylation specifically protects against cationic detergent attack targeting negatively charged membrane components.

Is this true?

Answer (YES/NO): YES